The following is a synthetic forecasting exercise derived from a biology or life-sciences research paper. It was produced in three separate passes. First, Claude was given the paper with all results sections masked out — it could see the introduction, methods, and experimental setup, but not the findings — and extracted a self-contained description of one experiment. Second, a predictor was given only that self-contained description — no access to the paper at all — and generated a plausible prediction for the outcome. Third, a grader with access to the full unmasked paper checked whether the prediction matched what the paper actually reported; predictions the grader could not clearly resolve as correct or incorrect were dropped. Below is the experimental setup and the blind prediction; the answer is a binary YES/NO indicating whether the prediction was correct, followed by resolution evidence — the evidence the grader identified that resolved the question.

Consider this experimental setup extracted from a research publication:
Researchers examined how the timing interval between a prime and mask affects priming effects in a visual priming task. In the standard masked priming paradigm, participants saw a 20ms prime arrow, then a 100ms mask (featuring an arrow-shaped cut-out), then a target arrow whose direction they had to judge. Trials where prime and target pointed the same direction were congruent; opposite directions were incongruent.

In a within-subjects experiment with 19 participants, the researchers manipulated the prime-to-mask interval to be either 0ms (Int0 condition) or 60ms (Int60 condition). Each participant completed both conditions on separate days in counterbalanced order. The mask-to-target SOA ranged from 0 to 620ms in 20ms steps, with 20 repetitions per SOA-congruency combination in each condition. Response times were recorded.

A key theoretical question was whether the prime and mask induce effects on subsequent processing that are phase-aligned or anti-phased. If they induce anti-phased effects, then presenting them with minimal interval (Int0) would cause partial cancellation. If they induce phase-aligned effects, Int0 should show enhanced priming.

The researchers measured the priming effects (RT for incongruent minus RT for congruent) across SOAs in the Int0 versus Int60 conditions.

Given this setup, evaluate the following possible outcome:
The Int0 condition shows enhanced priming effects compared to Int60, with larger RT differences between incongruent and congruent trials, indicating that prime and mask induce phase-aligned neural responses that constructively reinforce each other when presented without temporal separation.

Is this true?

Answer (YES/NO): NO